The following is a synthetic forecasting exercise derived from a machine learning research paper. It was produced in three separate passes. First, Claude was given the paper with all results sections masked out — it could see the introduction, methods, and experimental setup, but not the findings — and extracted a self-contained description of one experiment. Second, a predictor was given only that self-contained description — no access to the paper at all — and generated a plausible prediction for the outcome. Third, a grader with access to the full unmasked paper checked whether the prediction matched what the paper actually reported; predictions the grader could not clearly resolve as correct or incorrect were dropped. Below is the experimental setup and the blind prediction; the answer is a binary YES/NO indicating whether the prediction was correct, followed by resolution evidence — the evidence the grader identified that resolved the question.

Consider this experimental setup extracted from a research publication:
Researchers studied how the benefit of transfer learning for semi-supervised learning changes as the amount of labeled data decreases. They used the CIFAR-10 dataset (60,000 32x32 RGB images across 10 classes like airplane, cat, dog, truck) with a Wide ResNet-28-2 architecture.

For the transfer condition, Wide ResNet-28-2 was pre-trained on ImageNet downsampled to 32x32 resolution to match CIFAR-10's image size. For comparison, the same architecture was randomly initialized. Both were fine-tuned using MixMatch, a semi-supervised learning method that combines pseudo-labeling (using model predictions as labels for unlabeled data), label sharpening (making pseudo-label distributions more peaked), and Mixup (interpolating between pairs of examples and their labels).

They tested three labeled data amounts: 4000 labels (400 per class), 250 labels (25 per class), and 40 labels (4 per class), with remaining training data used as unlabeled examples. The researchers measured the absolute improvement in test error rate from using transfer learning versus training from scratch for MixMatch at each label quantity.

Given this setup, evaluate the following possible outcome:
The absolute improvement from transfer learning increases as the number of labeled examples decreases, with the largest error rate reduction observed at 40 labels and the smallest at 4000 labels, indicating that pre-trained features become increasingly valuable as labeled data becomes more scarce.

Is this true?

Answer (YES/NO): YES